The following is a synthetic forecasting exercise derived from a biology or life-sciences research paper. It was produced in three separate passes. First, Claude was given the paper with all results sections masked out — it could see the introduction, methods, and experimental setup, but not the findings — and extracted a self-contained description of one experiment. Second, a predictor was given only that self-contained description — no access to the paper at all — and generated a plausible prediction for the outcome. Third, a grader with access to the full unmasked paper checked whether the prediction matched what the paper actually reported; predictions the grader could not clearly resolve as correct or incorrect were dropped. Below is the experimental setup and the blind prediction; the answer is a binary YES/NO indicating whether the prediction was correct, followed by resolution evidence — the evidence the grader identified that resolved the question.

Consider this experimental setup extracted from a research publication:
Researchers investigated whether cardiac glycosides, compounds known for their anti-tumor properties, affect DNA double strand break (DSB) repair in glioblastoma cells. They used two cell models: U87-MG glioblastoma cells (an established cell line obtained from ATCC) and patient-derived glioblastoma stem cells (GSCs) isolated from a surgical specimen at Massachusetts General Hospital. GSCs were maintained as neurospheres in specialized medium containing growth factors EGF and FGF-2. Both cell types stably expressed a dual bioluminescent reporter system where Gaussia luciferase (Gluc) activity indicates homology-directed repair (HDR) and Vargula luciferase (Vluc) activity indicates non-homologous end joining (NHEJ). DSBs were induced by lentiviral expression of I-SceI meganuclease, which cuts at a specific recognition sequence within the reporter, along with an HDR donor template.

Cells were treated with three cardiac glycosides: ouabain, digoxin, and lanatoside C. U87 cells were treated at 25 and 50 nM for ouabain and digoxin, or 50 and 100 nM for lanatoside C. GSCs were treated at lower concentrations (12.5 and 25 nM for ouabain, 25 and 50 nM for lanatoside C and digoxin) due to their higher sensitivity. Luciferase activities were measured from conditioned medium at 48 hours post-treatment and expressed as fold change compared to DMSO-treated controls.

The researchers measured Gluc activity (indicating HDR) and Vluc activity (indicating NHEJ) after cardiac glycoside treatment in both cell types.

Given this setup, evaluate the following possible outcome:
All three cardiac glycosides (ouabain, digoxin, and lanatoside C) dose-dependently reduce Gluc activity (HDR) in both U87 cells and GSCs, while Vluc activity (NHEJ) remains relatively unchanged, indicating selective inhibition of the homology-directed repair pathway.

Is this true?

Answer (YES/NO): YES